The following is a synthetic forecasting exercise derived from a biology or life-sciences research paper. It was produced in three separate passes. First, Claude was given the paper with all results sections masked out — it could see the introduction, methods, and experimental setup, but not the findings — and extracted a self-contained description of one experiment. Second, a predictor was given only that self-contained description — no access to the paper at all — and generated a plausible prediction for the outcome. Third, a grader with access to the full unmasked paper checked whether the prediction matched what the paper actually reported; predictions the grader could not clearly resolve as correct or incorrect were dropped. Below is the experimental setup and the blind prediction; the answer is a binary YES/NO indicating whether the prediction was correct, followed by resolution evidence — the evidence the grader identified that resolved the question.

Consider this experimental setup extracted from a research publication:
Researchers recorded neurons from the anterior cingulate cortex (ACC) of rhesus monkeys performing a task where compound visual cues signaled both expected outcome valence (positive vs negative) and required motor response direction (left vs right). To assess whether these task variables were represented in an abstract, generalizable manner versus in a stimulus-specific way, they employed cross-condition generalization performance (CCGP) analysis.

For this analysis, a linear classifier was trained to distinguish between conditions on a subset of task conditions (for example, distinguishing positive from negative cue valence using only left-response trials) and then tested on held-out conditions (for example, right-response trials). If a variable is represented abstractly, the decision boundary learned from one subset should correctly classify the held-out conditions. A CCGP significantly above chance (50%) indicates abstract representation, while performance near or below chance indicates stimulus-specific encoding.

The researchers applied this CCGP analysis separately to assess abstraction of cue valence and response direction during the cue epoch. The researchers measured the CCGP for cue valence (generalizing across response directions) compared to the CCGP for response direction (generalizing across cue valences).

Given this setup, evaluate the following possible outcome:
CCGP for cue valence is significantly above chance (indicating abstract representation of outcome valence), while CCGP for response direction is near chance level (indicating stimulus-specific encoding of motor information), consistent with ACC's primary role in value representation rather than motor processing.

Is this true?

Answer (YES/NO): YES